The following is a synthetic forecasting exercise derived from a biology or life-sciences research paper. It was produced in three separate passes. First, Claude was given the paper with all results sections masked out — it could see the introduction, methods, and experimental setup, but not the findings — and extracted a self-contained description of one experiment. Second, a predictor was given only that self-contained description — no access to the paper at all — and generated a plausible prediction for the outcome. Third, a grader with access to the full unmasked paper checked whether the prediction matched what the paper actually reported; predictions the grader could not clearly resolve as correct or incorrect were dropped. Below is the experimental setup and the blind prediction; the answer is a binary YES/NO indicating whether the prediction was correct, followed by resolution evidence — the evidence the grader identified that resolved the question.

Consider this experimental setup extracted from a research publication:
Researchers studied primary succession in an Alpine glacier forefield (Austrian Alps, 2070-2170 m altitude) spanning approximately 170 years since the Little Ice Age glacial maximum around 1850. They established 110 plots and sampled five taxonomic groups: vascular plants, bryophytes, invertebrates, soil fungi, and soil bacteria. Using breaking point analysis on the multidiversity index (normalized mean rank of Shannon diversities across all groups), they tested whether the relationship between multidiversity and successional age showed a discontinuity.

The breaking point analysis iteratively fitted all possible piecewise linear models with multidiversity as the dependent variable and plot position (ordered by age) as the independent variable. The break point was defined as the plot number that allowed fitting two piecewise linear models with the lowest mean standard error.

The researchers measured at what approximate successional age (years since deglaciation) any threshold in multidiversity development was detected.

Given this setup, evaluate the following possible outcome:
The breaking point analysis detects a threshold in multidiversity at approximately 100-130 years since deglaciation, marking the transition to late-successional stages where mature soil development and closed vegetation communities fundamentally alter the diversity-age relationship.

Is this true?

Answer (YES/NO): NO